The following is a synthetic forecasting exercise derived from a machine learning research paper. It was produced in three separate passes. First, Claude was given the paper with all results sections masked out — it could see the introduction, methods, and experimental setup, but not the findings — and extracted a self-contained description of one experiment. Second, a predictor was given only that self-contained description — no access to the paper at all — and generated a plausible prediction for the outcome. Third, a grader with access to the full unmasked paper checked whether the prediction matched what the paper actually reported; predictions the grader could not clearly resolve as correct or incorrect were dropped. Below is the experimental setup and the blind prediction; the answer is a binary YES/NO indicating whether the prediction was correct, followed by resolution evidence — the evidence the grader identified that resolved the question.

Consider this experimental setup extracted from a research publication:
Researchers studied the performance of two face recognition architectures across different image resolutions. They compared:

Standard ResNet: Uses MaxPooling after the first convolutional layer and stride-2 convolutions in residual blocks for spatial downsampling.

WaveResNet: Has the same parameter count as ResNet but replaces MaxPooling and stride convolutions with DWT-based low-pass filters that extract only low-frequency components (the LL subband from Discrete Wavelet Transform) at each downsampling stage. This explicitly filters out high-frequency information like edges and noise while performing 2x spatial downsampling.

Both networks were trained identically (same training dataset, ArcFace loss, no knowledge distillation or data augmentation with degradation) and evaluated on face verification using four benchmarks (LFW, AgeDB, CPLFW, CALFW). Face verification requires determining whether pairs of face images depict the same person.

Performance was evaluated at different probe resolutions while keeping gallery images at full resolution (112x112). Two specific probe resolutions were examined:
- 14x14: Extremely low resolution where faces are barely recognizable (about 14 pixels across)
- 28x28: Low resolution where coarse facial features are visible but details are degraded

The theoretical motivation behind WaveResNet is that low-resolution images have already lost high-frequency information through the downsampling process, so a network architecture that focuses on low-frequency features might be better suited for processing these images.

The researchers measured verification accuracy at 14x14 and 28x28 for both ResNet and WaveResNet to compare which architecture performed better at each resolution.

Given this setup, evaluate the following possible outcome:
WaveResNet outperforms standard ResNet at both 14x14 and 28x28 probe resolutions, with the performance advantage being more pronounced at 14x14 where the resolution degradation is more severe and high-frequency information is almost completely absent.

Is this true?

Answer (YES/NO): NO